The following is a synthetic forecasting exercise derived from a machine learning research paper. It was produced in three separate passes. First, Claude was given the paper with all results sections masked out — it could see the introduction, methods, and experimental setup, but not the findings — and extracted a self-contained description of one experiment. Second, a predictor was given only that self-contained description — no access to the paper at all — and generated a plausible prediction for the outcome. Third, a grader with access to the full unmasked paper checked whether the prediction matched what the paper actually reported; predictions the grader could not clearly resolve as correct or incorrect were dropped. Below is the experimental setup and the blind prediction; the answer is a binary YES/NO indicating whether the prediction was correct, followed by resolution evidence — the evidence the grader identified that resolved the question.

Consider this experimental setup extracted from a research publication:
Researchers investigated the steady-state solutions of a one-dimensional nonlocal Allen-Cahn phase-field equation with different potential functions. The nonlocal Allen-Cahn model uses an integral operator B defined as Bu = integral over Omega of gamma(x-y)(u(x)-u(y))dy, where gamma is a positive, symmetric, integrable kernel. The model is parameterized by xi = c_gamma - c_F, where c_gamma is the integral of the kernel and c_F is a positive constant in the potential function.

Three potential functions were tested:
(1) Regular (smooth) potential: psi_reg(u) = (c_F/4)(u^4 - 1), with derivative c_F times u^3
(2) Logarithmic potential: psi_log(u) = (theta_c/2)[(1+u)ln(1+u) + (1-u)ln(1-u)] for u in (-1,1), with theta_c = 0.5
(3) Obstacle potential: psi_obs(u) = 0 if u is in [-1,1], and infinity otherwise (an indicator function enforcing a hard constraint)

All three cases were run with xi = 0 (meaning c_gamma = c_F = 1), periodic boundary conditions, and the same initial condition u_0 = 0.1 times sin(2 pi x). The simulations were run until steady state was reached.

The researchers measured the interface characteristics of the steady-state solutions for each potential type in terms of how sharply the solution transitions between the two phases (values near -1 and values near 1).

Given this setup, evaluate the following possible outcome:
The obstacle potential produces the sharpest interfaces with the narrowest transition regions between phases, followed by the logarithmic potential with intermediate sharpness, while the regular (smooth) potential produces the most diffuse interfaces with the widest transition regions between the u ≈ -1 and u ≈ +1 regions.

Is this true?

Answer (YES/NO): YES